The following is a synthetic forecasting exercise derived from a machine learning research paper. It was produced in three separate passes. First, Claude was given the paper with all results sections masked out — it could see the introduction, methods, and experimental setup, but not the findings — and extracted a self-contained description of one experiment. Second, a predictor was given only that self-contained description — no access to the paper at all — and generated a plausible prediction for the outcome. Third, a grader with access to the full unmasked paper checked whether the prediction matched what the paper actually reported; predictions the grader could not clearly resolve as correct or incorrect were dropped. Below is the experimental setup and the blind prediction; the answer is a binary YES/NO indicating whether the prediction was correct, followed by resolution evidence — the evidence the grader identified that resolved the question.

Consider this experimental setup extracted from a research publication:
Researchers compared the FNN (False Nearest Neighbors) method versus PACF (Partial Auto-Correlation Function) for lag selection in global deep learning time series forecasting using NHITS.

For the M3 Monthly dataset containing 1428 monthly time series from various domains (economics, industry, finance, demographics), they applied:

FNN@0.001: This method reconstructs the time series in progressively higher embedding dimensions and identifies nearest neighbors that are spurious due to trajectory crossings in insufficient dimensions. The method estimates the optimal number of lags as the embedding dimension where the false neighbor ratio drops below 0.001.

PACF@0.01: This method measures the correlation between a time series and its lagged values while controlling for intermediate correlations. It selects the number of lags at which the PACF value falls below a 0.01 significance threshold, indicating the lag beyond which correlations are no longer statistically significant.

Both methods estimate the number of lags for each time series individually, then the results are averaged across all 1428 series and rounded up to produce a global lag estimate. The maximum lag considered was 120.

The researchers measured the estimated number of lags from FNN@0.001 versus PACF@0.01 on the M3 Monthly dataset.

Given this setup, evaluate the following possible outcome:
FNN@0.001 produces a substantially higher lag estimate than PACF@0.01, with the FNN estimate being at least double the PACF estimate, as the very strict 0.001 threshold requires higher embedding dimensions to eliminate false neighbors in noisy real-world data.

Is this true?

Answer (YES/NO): NO